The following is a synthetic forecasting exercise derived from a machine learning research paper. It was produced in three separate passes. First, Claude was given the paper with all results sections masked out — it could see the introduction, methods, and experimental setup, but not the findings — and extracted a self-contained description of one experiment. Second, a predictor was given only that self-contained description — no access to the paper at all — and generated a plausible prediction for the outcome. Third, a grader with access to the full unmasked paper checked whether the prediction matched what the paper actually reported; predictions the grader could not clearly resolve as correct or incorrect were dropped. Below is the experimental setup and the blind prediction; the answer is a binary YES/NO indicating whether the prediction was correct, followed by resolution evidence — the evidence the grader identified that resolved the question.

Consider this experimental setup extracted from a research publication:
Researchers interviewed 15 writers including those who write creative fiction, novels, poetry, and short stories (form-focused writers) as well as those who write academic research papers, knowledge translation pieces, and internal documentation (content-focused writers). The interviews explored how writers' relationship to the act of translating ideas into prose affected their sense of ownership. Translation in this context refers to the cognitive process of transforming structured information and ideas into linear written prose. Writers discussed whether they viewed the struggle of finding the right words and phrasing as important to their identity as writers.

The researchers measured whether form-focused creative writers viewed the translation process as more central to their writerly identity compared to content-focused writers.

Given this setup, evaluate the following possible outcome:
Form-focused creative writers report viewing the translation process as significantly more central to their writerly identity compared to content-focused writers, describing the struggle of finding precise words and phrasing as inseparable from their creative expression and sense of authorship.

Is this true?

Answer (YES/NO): YES